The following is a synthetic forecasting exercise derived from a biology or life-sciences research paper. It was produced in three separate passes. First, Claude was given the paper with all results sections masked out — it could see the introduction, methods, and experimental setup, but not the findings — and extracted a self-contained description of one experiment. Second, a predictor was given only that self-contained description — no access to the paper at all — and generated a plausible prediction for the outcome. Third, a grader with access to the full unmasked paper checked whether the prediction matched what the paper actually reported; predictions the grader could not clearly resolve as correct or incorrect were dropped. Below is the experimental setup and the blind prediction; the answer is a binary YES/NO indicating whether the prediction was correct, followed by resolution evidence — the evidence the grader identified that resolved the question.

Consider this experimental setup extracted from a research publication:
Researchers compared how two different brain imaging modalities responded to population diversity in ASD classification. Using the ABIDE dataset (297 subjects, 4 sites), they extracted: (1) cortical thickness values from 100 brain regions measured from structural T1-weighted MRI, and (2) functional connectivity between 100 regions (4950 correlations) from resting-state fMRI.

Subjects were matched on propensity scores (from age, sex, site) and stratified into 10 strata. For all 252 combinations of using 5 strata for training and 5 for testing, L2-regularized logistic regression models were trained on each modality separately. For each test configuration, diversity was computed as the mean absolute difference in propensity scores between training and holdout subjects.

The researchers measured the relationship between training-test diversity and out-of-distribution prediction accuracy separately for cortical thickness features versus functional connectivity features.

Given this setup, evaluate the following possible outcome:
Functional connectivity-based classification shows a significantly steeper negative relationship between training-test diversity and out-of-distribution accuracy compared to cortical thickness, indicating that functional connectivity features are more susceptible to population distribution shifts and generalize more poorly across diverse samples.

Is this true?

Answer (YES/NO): NO